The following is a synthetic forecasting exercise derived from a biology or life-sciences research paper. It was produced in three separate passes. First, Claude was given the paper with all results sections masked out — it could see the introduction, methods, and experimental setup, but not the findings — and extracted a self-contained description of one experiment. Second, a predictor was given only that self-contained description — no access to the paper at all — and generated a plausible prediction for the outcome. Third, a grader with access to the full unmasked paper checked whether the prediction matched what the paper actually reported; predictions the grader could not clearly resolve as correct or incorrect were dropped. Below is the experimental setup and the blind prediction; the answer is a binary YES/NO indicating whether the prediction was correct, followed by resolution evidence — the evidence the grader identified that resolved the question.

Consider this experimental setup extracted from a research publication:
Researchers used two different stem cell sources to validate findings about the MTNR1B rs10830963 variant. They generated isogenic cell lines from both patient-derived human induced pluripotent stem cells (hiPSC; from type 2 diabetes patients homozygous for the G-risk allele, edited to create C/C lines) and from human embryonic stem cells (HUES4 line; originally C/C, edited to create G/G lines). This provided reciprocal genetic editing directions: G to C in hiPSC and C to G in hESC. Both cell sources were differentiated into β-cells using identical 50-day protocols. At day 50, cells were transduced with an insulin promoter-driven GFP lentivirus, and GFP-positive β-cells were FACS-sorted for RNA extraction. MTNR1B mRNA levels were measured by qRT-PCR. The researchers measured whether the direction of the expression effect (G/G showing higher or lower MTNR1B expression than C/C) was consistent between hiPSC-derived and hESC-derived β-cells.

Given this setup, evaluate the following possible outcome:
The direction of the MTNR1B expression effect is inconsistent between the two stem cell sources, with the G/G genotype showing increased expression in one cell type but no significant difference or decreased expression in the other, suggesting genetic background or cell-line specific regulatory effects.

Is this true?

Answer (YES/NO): NO